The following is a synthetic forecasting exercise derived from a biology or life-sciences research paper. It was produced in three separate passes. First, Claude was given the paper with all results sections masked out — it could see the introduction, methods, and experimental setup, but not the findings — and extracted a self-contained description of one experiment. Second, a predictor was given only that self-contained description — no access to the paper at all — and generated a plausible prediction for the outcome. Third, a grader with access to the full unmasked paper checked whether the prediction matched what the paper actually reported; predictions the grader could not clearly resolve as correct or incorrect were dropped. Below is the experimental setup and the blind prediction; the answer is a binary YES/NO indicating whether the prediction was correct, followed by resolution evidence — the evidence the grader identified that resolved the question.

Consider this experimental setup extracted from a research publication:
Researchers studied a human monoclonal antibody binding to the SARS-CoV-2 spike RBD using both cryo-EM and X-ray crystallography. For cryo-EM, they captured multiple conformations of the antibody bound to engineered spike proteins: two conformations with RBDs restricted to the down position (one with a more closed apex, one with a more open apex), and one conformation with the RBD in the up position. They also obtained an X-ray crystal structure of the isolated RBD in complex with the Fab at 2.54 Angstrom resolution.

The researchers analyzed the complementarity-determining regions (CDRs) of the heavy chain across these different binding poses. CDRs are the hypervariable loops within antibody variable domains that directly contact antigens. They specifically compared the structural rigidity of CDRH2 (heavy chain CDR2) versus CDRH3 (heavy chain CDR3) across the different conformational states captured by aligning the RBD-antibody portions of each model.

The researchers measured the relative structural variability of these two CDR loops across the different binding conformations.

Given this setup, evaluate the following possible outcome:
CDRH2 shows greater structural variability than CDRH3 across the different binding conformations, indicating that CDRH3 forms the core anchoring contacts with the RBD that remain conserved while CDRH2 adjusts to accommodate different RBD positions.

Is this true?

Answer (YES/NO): NO